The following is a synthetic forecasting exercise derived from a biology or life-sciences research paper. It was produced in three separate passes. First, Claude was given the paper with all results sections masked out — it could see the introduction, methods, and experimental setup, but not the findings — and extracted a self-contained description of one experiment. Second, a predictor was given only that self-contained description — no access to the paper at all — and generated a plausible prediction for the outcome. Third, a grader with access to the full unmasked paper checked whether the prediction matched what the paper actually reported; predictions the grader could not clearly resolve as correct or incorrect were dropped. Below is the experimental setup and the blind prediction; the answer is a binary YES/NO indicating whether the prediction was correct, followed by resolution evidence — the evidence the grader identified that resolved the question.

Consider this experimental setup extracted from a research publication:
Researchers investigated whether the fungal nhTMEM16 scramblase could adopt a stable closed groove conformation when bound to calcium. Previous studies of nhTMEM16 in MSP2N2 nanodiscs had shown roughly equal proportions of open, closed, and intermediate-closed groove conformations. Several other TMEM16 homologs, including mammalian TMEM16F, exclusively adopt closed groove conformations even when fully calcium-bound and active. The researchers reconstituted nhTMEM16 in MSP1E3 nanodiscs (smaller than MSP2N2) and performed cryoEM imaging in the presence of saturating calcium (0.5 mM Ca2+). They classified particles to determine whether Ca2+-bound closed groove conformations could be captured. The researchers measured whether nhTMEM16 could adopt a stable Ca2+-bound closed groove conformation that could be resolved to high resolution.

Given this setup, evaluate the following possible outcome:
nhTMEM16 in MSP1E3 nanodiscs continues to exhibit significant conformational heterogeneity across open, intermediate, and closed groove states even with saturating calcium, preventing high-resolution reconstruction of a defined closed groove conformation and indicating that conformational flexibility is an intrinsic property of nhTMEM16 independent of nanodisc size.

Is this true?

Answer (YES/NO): NO